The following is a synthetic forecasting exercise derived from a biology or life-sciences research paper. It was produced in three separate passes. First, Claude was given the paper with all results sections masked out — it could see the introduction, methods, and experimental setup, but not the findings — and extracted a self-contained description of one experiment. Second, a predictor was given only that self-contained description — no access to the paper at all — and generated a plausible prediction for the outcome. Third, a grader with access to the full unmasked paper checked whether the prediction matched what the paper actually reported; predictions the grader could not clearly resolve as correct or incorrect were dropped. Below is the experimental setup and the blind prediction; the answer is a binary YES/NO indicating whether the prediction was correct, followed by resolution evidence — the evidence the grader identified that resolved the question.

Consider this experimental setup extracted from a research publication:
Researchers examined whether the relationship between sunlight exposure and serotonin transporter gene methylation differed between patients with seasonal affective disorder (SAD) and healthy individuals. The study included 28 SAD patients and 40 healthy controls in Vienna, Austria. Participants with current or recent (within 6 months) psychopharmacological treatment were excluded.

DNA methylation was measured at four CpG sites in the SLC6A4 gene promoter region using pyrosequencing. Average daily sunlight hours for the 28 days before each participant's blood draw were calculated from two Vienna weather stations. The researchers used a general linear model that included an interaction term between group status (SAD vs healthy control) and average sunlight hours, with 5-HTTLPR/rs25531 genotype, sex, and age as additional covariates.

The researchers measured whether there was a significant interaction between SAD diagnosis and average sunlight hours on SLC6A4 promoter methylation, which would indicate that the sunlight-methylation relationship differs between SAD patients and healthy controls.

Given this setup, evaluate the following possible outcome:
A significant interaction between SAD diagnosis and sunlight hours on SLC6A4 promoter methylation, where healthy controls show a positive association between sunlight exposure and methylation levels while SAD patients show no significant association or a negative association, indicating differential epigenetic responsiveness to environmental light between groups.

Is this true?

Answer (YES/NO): NO